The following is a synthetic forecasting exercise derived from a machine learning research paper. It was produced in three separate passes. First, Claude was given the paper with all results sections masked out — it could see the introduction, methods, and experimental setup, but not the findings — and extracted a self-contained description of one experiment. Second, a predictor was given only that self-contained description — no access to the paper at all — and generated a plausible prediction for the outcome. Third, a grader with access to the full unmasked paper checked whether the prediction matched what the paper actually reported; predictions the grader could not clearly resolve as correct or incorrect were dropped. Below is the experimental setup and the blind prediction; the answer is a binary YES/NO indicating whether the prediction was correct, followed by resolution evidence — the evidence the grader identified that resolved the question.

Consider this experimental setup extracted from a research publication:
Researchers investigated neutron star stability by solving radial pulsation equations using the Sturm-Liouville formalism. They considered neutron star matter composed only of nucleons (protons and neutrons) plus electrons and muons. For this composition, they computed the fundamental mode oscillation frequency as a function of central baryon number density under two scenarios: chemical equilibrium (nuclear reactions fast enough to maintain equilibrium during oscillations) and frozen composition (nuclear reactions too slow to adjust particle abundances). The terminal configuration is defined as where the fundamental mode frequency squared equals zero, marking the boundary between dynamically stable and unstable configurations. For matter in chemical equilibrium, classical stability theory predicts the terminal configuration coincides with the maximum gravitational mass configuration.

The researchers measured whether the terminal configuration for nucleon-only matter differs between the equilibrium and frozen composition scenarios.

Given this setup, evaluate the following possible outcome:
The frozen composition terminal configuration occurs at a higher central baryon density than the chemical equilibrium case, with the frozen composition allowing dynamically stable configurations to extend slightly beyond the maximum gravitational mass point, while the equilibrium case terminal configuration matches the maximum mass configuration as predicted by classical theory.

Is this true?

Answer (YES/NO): YES